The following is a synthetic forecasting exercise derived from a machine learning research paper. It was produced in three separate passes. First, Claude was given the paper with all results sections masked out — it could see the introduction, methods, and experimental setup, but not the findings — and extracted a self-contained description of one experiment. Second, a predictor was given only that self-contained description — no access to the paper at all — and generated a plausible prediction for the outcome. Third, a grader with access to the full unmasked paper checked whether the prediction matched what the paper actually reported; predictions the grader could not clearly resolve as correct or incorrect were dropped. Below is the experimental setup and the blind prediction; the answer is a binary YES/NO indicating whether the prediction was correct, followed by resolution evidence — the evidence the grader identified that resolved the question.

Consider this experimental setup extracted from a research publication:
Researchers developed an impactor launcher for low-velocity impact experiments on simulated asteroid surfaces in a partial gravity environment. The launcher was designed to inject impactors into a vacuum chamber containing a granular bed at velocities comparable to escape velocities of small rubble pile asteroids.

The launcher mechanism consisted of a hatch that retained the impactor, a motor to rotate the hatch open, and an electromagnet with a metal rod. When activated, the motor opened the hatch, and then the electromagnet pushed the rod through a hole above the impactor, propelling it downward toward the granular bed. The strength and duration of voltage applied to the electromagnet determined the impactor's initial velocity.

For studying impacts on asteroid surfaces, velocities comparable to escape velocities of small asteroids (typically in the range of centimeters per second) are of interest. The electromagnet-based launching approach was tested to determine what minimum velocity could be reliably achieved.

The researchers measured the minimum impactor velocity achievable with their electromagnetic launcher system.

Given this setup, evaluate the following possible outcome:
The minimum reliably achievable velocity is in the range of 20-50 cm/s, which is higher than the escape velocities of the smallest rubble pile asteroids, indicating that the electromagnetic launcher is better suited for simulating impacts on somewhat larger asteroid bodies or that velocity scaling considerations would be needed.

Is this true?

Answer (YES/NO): NO